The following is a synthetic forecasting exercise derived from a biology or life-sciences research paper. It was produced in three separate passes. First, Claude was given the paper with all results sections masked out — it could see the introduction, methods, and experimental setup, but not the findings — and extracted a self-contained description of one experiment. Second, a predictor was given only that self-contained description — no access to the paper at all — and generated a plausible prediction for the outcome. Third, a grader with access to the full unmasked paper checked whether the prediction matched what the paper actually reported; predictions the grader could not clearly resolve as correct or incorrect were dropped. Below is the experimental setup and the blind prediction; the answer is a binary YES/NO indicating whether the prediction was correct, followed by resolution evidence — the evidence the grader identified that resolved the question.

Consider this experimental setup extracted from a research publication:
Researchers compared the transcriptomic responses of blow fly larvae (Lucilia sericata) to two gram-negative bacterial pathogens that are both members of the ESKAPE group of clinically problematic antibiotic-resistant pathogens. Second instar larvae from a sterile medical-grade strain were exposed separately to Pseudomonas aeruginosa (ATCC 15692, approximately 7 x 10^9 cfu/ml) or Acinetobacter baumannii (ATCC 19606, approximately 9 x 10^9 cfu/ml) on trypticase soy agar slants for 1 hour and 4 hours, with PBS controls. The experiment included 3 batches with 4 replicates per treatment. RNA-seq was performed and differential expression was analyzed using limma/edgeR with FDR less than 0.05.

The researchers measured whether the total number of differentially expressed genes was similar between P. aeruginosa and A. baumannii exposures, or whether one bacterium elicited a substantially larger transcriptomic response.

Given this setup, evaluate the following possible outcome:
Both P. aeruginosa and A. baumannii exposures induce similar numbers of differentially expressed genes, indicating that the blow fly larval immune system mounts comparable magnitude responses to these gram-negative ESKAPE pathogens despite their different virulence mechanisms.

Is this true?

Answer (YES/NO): NO